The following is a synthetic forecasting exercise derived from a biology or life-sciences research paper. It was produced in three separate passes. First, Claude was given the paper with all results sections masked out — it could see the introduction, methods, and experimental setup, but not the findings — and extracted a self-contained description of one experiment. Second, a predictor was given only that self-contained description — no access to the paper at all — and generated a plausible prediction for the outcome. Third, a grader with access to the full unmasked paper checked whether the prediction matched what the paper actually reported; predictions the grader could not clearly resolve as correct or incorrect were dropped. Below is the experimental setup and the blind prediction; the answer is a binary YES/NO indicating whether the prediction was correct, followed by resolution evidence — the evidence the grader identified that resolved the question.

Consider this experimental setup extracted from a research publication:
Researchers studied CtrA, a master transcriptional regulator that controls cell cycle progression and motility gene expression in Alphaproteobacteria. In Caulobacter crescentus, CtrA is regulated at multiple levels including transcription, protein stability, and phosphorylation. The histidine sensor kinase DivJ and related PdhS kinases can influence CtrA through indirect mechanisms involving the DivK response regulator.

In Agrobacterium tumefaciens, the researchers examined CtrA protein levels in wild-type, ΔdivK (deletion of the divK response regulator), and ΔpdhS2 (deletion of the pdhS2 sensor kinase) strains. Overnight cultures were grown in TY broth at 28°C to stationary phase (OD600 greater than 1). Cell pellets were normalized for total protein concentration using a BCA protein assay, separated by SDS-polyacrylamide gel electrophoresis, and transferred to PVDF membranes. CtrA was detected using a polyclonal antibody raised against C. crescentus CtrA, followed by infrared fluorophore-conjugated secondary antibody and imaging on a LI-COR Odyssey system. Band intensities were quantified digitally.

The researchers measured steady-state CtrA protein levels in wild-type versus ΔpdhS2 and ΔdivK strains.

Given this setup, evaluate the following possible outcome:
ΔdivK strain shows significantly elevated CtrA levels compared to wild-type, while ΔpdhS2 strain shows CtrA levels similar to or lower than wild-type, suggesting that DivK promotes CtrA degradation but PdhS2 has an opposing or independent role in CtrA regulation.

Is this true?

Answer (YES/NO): NO